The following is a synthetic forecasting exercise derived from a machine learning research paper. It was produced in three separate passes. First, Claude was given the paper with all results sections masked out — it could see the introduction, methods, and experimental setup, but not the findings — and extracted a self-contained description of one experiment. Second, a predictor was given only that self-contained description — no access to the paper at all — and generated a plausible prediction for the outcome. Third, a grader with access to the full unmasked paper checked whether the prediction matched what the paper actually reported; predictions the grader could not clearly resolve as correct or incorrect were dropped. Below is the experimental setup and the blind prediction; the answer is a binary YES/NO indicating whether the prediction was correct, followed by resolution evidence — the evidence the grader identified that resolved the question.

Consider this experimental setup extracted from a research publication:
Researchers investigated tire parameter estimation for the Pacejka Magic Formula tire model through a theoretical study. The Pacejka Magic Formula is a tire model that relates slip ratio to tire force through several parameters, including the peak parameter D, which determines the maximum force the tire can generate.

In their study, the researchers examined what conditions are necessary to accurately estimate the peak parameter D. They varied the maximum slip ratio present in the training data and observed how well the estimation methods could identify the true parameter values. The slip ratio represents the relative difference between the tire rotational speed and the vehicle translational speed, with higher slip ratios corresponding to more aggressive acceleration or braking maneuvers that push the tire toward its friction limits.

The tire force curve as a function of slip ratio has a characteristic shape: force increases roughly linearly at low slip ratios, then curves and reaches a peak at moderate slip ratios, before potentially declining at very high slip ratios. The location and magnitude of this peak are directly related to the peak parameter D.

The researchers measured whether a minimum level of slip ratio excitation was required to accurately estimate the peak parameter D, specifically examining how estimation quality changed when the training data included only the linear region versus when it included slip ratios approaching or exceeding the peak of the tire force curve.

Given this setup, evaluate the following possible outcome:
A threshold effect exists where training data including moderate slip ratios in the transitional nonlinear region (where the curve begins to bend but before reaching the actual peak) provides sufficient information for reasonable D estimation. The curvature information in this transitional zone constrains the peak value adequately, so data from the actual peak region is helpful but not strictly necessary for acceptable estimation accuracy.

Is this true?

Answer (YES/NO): NO